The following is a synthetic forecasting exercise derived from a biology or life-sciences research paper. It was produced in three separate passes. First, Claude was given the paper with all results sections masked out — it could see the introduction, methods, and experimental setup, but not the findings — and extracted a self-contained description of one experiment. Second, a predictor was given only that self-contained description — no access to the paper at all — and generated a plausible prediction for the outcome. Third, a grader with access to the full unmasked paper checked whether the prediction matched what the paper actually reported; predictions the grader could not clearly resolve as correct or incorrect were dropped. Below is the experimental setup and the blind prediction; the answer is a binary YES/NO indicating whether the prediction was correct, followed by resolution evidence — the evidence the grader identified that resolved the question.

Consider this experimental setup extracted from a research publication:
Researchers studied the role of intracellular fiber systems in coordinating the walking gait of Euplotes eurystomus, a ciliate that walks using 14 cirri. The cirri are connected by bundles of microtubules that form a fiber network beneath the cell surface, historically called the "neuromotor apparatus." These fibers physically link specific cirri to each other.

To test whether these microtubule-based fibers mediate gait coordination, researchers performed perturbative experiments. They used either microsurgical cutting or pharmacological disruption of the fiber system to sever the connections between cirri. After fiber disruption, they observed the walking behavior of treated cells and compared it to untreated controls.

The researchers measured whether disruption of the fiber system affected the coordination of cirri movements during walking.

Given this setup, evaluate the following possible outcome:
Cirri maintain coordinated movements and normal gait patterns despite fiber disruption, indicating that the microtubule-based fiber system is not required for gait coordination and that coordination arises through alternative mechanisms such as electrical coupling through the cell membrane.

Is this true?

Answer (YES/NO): NO